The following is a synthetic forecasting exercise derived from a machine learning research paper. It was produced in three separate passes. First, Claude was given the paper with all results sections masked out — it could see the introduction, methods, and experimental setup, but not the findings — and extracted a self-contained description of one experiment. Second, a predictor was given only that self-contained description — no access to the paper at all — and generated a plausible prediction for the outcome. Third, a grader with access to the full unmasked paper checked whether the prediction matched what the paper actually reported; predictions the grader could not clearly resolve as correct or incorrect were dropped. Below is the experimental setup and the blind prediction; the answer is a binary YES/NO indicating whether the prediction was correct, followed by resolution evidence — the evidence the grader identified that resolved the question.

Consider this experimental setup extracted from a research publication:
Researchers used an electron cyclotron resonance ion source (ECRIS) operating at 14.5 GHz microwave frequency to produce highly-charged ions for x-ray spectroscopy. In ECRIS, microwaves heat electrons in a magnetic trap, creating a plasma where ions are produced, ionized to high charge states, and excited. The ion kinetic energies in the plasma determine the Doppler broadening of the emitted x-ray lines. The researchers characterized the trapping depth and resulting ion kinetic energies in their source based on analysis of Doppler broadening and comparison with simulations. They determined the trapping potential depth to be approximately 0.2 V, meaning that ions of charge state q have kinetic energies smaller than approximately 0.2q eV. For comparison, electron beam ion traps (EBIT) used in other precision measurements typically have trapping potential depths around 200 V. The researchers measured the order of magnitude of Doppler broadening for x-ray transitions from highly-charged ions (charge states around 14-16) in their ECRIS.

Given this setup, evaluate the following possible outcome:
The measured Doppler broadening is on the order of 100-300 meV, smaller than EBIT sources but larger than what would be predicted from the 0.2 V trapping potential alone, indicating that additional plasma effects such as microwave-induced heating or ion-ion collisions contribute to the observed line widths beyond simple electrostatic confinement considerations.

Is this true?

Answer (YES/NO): NO